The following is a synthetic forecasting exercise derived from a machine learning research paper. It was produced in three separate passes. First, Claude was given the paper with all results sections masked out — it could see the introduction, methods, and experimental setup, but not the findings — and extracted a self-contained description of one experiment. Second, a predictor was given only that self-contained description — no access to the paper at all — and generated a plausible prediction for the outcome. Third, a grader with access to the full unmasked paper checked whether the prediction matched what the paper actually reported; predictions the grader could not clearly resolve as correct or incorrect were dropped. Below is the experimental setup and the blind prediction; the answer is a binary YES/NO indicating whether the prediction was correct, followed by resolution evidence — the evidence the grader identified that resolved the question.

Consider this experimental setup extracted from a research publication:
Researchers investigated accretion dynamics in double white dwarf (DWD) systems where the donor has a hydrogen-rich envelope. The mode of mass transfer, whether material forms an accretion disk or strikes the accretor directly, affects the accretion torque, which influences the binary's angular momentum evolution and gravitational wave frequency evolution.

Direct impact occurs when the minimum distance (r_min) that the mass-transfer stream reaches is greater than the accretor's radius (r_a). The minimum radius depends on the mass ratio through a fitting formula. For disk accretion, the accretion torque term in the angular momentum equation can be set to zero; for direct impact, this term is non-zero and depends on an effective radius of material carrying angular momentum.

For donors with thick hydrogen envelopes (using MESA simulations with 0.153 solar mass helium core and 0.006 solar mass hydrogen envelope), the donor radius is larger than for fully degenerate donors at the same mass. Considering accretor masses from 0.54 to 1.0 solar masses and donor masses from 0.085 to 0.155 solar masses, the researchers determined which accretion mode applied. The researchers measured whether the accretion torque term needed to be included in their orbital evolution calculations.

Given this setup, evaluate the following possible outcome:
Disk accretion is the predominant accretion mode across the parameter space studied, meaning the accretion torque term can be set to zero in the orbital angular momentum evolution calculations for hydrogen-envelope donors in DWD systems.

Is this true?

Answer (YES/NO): YES